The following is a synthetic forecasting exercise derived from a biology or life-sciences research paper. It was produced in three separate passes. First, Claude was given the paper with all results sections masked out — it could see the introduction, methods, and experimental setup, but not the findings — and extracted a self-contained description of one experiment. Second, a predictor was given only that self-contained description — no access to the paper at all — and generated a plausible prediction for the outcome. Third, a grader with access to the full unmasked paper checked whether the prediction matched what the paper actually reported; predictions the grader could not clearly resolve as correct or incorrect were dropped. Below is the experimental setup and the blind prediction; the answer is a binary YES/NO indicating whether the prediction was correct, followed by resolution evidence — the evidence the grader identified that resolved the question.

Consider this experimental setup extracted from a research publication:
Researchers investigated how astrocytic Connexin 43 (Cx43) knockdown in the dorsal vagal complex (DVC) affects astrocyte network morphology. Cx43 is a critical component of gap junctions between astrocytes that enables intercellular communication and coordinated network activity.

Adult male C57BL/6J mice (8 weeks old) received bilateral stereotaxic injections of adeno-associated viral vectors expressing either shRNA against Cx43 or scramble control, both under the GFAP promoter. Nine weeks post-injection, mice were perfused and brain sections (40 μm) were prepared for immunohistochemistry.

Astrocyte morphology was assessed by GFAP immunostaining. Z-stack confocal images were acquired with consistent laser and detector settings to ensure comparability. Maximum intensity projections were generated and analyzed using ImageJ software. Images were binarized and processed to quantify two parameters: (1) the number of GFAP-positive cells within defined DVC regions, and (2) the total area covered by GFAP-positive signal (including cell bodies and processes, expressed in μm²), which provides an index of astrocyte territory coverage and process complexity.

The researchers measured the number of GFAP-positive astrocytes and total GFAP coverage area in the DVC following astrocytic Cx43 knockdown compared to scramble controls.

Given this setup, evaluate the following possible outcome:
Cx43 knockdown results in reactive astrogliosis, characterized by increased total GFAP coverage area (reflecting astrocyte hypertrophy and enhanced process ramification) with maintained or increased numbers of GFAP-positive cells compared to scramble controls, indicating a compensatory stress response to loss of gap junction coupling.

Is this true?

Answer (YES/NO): YES